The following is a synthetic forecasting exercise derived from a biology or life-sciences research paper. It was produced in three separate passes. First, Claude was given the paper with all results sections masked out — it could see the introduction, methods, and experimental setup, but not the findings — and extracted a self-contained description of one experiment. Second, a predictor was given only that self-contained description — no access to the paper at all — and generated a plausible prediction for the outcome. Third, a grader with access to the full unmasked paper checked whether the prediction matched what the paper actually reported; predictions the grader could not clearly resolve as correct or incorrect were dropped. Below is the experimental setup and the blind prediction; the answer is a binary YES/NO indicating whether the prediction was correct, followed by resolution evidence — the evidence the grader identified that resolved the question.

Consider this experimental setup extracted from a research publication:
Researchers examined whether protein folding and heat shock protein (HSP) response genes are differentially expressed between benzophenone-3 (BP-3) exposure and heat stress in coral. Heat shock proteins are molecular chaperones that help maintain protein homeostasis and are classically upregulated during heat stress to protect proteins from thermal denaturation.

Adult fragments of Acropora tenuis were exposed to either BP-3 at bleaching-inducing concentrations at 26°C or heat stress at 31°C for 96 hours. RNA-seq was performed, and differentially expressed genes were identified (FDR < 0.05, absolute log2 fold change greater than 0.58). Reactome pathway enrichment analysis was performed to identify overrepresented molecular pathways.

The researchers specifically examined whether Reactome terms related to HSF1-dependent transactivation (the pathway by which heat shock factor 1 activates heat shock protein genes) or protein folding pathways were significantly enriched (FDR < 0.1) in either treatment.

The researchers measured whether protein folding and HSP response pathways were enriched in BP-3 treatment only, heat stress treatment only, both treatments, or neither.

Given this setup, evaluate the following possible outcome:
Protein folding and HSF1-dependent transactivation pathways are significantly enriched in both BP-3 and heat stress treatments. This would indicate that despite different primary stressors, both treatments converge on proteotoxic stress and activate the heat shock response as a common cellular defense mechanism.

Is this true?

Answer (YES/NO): NO